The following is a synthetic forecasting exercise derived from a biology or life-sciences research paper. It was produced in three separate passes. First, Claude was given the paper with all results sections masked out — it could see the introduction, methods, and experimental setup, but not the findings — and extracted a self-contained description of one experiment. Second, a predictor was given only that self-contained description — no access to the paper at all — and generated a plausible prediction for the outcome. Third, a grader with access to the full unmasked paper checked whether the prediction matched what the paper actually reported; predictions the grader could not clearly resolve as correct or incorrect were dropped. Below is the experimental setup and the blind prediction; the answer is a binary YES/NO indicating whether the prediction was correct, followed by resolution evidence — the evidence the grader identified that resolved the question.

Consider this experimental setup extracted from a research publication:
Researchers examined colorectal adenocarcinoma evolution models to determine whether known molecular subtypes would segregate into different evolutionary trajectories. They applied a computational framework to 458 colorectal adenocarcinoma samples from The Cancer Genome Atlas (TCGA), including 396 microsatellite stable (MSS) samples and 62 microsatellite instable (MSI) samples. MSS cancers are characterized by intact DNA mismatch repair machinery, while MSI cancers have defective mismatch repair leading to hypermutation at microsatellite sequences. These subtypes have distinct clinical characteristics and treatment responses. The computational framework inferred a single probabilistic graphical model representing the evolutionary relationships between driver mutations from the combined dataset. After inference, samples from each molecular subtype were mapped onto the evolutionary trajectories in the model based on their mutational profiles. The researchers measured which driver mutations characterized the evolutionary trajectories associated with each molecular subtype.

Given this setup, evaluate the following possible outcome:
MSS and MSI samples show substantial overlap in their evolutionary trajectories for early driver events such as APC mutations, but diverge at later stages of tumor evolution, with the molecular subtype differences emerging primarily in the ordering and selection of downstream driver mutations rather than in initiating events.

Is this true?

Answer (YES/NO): NO